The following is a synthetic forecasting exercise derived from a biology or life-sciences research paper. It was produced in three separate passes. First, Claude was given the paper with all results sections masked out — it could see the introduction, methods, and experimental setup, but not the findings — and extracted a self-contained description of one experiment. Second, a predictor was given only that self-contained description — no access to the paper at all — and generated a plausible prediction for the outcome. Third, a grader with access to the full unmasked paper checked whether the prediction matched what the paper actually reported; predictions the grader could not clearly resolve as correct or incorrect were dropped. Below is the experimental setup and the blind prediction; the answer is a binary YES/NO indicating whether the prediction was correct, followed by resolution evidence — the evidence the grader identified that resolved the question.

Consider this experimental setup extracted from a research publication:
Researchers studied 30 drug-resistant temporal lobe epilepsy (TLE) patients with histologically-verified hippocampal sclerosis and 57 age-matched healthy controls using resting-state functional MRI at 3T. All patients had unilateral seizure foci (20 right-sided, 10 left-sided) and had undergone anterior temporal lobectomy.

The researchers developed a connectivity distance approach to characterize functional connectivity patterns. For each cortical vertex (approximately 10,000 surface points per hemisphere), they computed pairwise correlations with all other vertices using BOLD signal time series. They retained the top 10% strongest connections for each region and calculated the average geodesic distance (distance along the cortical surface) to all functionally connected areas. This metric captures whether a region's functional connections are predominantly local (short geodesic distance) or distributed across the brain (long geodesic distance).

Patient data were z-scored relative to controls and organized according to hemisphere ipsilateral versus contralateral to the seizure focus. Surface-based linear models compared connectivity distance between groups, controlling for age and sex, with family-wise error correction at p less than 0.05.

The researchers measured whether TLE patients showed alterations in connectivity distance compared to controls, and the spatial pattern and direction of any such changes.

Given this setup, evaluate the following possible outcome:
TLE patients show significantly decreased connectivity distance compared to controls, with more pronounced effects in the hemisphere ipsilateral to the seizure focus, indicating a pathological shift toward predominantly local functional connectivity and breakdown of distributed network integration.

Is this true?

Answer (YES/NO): YES